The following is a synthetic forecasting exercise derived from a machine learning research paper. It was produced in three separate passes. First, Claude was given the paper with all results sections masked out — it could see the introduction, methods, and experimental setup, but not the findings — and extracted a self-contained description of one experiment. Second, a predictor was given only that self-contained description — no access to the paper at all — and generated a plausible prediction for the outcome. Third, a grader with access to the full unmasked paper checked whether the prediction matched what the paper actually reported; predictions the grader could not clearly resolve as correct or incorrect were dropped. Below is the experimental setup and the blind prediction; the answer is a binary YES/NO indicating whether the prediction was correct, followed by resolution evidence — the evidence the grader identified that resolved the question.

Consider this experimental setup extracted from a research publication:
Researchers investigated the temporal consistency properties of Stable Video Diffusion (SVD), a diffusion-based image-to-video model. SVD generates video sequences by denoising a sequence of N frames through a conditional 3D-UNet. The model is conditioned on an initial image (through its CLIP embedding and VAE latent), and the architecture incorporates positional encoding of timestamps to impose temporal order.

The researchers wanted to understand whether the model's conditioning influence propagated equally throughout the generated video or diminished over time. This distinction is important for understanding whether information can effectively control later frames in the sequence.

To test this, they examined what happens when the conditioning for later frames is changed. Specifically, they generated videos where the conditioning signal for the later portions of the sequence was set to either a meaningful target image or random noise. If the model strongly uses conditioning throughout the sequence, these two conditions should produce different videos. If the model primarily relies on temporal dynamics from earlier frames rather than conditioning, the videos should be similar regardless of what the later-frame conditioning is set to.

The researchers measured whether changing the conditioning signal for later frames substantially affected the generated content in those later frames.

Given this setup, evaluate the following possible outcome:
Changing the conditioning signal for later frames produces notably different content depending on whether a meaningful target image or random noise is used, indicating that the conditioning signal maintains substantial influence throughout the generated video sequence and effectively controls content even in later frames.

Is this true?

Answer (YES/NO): NO